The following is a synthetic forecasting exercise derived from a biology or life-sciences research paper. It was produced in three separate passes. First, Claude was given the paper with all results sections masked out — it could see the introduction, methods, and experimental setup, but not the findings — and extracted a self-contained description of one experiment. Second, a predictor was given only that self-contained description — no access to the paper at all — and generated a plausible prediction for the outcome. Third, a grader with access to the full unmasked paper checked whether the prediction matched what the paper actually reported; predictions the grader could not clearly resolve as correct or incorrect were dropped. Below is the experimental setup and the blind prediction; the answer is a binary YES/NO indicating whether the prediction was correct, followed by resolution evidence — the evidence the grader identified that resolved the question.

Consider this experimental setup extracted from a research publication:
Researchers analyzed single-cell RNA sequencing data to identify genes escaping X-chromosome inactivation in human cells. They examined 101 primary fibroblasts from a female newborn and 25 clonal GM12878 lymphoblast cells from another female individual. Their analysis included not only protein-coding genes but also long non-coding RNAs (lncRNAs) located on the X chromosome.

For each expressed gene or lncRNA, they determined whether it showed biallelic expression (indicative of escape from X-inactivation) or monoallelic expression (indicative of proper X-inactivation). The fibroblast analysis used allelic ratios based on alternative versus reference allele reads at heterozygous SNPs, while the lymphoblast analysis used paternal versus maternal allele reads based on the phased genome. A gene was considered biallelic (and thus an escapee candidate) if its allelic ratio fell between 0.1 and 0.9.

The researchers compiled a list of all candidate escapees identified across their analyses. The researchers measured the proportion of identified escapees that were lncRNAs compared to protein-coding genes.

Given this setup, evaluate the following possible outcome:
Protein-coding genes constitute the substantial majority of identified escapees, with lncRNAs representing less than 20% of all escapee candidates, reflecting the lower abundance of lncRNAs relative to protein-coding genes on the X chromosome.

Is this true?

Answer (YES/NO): NO